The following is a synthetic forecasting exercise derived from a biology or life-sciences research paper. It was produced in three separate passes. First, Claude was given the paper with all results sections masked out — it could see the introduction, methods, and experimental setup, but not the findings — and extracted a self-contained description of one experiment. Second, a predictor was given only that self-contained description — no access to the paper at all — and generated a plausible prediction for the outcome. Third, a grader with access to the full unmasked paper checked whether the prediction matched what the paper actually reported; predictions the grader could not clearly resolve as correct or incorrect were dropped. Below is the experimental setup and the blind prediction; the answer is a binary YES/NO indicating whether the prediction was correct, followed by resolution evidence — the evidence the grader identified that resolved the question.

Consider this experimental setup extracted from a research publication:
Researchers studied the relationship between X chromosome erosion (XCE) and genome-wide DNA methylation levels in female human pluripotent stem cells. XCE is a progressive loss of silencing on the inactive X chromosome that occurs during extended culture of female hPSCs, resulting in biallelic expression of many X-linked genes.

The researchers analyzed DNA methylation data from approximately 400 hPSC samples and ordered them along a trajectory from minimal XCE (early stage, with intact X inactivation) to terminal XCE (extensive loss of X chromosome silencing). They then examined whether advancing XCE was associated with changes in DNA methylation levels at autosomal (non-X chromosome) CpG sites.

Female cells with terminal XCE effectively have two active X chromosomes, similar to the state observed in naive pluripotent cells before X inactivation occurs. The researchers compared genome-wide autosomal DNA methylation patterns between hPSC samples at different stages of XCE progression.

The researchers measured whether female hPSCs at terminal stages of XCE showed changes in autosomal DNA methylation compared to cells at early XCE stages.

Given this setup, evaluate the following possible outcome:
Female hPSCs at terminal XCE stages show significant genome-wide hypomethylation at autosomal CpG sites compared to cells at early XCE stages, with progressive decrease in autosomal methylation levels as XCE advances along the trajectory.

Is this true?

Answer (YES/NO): NO